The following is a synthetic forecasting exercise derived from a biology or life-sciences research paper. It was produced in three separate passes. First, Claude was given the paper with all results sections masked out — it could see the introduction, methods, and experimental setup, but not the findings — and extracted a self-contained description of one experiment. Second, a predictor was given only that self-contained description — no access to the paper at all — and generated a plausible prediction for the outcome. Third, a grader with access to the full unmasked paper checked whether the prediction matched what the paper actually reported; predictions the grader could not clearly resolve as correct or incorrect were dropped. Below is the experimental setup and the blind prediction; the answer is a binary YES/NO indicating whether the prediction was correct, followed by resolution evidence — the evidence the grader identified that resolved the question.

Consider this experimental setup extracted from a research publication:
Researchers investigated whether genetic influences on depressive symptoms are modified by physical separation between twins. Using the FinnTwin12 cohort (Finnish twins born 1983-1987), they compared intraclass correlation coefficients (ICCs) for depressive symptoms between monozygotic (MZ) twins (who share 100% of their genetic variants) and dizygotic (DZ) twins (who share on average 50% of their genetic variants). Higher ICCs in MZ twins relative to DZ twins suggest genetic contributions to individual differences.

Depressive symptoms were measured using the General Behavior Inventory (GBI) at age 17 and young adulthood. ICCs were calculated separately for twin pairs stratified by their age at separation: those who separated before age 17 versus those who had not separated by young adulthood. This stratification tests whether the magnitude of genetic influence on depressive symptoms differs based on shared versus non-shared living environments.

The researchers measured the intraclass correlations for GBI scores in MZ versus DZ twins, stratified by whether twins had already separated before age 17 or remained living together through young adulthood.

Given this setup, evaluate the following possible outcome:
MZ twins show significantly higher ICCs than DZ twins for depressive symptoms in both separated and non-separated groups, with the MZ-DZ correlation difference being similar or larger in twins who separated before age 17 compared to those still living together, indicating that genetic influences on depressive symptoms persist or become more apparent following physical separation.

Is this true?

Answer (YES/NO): NO